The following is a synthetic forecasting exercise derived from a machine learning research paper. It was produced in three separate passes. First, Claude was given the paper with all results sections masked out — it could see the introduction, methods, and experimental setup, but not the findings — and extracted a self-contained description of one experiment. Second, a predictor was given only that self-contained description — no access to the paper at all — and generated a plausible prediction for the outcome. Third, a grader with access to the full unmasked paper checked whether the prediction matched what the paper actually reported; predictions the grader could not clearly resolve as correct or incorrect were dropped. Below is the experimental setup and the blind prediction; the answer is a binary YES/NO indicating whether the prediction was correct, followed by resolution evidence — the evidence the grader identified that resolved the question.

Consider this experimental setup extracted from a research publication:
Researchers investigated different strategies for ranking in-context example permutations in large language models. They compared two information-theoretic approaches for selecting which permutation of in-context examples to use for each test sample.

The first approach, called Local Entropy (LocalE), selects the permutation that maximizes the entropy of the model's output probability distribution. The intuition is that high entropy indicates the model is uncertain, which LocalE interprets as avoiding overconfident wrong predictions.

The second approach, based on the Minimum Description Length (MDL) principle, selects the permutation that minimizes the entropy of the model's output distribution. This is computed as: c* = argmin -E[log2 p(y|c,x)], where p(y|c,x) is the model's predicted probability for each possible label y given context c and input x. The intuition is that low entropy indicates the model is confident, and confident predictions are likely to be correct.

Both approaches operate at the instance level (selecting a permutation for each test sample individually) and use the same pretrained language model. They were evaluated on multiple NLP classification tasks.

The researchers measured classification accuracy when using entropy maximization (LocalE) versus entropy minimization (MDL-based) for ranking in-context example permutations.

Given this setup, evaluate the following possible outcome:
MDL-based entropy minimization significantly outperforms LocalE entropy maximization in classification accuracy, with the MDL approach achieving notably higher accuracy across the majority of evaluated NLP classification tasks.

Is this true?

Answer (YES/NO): YES